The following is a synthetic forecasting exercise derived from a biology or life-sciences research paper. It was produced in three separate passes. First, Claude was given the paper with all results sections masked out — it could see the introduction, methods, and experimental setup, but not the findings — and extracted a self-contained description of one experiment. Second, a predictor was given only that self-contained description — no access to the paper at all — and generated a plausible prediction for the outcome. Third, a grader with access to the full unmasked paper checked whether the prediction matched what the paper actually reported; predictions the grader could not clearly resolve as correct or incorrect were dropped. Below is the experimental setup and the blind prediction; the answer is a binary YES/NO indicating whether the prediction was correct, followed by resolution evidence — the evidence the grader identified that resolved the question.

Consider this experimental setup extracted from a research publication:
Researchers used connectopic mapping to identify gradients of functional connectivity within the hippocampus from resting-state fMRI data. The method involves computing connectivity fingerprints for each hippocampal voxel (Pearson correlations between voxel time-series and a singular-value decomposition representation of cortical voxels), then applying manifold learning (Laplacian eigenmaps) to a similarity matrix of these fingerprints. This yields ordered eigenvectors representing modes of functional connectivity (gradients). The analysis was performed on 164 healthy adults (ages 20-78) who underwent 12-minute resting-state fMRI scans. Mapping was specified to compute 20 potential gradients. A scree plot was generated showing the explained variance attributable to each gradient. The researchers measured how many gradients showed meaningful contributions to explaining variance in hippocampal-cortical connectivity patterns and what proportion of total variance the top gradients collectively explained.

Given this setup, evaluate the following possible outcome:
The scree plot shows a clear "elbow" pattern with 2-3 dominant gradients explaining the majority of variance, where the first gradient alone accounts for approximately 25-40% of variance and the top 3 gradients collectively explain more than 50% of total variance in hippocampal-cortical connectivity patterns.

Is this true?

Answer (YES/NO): NO